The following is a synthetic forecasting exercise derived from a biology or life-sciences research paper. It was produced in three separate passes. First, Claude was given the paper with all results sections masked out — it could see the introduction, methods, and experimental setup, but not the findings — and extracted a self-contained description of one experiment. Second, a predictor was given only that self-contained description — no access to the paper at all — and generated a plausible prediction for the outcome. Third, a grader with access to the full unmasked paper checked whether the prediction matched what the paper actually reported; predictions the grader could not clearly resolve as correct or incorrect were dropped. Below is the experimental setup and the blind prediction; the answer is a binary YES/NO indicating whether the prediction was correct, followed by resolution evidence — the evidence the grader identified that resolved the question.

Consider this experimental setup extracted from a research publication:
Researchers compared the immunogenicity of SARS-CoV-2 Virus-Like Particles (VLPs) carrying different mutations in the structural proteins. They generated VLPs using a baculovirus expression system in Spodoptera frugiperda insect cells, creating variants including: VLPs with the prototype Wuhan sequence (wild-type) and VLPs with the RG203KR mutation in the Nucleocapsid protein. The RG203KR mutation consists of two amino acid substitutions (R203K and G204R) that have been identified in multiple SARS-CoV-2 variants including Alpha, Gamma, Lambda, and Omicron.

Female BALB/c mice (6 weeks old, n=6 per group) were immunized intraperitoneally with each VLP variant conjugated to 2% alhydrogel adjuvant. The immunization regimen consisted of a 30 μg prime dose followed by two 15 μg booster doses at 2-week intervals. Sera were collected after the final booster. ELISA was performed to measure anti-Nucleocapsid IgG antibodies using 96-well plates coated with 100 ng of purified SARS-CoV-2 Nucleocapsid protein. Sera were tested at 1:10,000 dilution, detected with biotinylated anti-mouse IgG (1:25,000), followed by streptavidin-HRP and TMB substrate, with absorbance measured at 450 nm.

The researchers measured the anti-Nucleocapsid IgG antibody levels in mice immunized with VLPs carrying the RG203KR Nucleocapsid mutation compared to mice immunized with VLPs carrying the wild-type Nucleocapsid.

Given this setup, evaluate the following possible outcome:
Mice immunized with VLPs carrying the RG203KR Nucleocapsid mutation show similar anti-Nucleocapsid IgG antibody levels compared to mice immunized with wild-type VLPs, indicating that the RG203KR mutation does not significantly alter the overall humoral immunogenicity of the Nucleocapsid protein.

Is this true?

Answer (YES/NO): NO